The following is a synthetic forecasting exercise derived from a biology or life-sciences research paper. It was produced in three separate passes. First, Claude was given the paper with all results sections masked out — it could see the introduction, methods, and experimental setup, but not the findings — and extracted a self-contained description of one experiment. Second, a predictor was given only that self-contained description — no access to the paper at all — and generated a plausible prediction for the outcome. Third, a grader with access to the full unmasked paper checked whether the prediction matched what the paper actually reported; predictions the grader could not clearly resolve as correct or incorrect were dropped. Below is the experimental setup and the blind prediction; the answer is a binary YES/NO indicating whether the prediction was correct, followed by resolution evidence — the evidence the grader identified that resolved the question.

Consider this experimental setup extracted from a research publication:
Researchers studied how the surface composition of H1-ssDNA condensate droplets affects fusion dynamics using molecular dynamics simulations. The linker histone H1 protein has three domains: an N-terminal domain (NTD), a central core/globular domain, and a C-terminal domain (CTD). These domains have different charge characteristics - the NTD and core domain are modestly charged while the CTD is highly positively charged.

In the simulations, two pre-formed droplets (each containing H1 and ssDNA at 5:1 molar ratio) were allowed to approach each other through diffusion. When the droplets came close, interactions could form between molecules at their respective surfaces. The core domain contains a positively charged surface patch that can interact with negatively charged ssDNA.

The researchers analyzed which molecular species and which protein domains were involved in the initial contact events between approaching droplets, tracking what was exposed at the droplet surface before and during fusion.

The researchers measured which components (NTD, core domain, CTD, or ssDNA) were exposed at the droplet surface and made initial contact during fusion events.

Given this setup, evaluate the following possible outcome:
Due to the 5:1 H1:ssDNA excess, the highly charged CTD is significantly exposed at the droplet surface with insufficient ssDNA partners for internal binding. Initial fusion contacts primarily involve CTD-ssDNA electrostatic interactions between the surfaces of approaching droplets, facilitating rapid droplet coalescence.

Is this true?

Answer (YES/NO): NO